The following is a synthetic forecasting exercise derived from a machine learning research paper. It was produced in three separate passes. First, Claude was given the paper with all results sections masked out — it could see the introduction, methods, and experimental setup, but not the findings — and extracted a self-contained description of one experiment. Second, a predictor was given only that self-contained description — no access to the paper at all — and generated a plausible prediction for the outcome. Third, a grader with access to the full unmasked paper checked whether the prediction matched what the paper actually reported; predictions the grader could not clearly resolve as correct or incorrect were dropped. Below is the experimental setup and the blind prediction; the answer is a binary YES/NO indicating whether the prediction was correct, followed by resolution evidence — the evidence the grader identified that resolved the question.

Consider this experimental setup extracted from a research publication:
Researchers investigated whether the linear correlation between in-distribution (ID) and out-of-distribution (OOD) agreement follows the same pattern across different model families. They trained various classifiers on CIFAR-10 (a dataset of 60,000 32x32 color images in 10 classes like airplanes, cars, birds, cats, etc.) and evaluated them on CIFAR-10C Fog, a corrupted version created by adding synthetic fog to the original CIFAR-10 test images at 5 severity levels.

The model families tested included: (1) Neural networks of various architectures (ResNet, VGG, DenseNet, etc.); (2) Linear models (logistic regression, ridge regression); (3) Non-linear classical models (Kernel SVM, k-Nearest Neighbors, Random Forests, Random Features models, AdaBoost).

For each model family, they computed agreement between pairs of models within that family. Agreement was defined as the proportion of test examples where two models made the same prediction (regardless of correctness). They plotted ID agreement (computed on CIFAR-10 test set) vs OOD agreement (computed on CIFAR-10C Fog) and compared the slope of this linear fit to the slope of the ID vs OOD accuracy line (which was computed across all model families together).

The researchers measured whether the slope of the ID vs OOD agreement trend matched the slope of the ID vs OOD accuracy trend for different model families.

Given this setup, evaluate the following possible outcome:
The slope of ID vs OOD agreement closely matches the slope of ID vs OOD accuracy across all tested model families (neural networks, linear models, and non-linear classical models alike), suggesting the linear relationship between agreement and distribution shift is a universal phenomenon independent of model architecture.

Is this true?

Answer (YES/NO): NO